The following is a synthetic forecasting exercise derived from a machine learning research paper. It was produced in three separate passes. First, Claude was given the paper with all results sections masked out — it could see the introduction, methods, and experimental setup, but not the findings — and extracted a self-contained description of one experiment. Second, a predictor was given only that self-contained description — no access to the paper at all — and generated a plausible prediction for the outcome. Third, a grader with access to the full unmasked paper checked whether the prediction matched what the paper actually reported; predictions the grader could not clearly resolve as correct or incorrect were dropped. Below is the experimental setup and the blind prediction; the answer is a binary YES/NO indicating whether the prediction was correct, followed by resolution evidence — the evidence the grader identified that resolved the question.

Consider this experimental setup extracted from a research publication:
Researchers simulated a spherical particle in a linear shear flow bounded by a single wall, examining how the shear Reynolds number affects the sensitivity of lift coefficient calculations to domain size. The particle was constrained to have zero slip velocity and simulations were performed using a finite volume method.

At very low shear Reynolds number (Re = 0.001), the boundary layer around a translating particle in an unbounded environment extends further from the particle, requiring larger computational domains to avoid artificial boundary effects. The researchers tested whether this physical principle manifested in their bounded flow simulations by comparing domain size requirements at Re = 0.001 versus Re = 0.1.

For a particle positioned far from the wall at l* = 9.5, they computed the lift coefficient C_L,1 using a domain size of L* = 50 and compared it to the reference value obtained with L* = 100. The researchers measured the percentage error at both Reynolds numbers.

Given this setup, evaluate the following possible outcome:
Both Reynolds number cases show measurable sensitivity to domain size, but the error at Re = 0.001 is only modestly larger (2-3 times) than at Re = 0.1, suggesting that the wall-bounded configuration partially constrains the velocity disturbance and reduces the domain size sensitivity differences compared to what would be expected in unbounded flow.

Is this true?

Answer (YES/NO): NO